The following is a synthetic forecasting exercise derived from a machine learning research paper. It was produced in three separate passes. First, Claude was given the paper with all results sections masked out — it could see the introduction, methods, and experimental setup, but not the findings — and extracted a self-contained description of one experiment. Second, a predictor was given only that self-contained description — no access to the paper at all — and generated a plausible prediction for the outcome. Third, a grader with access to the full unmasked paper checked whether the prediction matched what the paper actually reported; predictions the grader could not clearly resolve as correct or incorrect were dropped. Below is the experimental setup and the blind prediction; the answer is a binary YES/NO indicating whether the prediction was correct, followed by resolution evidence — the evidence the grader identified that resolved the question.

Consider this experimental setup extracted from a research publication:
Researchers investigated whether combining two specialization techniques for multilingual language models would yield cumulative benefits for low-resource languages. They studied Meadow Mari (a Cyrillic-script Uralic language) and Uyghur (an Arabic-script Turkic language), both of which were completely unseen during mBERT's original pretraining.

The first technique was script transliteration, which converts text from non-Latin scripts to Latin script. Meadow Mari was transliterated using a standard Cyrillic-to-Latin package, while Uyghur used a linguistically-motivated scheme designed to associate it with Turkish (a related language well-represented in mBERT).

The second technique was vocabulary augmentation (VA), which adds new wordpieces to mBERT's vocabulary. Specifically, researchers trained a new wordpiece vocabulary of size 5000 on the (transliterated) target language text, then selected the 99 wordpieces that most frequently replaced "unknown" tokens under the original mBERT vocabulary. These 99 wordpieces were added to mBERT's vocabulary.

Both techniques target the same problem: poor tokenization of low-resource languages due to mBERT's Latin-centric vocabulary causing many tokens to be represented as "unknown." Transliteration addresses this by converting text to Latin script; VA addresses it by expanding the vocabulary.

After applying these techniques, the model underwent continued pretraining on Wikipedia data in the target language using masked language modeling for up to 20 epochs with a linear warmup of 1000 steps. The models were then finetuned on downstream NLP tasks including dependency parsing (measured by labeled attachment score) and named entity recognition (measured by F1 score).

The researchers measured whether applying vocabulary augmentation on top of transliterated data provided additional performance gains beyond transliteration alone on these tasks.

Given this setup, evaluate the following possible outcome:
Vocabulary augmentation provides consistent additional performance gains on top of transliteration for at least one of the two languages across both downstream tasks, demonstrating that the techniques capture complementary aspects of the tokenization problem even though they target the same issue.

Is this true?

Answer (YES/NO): NO